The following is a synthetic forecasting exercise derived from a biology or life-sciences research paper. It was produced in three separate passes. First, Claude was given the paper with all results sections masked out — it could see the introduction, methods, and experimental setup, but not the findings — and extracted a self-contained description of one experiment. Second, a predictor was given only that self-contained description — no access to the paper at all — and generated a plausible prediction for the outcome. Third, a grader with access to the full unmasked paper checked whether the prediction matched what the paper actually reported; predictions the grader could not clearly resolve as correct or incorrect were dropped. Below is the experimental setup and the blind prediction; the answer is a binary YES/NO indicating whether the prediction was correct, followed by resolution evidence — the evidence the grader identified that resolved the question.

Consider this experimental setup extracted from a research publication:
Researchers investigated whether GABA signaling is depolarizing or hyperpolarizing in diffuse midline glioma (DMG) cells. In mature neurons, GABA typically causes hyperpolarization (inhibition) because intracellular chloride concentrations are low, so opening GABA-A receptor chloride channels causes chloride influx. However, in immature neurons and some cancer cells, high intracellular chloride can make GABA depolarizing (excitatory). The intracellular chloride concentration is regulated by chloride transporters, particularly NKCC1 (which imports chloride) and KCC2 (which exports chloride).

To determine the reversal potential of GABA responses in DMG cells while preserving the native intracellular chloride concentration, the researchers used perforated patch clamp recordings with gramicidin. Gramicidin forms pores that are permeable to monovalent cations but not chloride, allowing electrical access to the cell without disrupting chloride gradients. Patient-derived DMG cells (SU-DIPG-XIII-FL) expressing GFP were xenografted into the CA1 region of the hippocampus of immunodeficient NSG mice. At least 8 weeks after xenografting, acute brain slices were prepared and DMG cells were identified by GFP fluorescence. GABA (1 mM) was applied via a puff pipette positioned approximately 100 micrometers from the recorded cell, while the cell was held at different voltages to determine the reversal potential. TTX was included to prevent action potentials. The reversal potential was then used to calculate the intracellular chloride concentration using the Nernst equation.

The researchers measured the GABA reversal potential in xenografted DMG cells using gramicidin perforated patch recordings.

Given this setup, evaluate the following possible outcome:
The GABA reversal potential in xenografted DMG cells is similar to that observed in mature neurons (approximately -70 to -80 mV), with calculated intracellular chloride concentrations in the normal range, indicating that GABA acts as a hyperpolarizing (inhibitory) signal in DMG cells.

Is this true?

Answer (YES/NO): NO